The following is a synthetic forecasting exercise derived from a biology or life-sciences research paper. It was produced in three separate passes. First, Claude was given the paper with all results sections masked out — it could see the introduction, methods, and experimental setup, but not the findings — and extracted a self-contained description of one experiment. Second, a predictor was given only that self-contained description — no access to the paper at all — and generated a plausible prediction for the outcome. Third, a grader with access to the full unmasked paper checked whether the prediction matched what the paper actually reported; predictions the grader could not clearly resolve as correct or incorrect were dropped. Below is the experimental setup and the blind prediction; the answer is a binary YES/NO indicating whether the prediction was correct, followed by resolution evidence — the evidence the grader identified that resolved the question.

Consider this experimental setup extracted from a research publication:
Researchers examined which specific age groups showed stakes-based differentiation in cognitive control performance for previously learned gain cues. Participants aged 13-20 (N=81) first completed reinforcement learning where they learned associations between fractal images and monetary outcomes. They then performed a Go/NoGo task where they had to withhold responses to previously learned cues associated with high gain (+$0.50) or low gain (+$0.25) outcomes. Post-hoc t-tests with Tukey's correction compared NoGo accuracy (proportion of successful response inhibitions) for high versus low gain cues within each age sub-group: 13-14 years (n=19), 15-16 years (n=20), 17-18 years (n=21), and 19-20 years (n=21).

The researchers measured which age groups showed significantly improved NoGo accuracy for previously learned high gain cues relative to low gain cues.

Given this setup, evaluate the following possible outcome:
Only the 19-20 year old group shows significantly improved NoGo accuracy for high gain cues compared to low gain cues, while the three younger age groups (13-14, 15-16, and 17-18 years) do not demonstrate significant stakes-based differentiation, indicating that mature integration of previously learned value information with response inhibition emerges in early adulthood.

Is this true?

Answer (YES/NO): YES